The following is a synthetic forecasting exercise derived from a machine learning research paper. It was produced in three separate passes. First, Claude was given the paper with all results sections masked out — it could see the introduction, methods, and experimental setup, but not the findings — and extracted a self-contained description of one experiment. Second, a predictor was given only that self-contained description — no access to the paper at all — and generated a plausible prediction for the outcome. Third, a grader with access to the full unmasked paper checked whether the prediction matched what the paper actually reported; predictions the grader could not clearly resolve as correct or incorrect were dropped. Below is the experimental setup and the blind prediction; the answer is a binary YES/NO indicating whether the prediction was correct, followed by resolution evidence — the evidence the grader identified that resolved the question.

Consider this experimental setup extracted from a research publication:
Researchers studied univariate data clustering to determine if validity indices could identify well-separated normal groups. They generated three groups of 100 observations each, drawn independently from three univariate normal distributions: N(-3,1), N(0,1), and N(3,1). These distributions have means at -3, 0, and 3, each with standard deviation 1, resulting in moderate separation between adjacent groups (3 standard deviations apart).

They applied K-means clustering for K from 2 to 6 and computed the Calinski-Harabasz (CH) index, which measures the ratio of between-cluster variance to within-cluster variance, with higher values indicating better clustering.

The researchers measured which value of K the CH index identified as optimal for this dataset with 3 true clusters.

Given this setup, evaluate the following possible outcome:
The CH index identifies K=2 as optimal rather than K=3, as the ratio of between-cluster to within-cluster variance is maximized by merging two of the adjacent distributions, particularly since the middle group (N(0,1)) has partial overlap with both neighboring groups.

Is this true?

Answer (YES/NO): NO